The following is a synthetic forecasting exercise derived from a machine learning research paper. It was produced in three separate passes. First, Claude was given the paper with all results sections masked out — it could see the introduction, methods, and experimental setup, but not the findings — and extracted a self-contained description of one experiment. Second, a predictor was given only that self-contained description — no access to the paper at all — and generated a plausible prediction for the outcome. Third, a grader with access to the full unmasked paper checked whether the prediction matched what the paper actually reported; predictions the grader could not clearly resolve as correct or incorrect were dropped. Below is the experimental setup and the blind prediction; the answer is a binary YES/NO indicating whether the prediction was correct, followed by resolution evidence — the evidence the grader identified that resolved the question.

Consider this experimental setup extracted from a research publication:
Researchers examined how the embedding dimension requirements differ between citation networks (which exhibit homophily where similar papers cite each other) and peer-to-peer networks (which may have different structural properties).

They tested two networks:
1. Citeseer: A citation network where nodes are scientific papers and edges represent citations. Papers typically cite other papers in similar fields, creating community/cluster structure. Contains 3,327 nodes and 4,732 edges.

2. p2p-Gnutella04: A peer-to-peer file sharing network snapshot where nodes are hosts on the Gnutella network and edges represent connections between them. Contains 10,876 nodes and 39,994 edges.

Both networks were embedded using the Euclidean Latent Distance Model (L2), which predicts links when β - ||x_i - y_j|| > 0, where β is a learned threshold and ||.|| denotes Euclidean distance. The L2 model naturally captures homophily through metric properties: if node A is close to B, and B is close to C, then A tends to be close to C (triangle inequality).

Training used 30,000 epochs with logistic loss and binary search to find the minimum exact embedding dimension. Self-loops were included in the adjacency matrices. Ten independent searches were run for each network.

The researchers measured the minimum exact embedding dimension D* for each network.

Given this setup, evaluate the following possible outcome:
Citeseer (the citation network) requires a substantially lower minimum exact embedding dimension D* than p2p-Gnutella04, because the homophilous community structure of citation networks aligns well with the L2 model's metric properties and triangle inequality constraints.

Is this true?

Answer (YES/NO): YES